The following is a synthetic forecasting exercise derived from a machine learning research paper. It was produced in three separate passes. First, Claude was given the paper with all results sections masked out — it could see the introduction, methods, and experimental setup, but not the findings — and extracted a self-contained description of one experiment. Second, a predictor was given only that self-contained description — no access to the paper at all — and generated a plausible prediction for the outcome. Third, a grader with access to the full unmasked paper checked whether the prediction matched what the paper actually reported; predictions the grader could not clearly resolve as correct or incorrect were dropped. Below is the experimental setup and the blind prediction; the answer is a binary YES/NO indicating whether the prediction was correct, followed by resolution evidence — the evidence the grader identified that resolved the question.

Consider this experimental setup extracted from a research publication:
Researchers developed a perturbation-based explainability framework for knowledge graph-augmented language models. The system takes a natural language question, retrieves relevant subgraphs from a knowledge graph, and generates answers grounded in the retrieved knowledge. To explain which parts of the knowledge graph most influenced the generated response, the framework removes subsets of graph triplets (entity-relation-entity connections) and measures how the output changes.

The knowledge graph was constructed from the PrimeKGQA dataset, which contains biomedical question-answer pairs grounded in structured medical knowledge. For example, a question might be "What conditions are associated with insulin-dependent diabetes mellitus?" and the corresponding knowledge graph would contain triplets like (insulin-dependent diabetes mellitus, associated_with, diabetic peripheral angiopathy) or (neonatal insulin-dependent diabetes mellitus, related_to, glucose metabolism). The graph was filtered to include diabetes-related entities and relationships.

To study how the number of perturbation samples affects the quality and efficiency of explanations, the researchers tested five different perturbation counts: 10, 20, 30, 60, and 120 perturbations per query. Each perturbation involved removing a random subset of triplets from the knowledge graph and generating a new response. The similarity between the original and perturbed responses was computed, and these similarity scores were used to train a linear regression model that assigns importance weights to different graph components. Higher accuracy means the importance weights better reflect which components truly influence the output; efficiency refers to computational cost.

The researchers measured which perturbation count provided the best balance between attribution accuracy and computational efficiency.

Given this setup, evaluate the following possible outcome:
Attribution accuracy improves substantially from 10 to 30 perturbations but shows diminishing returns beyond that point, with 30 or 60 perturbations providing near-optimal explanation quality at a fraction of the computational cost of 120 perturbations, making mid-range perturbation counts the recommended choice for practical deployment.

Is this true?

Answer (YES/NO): NO